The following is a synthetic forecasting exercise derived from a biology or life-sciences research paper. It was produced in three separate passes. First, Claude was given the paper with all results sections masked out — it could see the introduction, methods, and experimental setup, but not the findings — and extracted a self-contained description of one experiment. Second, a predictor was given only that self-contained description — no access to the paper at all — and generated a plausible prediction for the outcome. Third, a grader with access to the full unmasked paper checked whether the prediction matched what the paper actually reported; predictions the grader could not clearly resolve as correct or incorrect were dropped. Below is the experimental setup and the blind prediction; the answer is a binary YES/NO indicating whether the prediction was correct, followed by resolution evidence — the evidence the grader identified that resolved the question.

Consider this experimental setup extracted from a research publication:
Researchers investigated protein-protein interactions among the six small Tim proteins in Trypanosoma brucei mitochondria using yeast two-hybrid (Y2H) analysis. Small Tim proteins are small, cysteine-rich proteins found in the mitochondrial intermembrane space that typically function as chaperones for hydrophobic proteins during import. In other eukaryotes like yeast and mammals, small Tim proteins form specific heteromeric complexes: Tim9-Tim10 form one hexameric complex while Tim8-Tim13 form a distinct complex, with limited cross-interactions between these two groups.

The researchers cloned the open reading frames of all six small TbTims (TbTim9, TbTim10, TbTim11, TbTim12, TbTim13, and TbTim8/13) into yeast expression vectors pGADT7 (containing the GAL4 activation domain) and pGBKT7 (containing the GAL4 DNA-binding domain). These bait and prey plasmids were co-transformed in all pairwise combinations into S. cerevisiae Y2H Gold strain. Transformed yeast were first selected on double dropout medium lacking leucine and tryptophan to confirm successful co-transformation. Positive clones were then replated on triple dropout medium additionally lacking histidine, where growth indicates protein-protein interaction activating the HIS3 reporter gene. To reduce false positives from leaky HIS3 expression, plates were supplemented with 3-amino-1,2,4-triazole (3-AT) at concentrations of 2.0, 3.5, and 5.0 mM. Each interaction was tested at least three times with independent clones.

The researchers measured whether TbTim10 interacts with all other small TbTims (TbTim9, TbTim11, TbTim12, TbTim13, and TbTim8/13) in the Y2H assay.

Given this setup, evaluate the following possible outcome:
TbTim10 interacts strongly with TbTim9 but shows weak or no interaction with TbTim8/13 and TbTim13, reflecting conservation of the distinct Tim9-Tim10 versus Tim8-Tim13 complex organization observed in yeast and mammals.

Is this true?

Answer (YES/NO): NO